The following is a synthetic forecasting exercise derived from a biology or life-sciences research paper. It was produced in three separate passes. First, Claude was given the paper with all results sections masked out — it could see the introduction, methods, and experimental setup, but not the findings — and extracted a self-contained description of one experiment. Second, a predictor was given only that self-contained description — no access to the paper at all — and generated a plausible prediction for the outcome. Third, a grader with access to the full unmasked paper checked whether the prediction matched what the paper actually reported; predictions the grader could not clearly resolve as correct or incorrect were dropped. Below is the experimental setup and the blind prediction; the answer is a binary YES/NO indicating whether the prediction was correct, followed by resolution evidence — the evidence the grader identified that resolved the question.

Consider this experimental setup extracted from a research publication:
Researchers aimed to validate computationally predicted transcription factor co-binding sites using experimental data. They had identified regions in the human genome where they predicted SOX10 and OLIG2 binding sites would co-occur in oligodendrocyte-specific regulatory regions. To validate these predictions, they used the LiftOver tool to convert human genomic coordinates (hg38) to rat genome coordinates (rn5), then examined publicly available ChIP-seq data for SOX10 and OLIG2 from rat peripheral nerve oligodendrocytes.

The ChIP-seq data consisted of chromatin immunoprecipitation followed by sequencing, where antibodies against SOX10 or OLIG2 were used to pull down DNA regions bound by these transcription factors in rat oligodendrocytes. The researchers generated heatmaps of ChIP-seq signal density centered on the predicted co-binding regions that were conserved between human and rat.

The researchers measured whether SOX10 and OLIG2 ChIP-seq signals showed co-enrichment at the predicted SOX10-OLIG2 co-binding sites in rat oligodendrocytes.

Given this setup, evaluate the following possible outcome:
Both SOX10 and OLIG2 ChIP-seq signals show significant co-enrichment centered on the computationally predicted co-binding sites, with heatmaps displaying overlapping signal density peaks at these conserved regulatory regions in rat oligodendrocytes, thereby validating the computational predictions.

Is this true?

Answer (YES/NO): YES